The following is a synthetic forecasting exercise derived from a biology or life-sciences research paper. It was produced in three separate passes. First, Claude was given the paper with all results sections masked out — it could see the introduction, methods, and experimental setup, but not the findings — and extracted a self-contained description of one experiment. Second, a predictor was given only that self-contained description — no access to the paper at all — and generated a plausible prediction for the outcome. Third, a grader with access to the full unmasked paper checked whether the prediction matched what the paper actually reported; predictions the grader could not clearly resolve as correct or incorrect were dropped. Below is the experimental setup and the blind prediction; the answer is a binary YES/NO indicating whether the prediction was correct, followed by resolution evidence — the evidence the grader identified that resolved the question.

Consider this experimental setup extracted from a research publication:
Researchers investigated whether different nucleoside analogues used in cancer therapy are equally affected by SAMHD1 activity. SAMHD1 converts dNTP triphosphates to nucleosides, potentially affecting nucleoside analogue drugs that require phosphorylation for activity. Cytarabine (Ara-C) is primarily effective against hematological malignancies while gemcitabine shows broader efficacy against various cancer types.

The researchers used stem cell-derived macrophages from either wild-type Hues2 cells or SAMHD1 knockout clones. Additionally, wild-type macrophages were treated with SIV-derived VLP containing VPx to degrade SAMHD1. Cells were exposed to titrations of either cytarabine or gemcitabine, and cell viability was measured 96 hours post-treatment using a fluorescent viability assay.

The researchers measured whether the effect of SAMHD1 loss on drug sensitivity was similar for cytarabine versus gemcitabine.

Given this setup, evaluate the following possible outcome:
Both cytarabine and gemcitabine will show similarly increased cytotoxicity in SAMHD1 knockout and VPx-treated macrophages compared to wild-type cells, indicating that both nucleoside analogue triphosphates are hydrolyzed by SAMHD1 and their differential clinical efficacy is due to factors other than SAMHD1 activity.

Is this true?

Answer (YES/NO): NO